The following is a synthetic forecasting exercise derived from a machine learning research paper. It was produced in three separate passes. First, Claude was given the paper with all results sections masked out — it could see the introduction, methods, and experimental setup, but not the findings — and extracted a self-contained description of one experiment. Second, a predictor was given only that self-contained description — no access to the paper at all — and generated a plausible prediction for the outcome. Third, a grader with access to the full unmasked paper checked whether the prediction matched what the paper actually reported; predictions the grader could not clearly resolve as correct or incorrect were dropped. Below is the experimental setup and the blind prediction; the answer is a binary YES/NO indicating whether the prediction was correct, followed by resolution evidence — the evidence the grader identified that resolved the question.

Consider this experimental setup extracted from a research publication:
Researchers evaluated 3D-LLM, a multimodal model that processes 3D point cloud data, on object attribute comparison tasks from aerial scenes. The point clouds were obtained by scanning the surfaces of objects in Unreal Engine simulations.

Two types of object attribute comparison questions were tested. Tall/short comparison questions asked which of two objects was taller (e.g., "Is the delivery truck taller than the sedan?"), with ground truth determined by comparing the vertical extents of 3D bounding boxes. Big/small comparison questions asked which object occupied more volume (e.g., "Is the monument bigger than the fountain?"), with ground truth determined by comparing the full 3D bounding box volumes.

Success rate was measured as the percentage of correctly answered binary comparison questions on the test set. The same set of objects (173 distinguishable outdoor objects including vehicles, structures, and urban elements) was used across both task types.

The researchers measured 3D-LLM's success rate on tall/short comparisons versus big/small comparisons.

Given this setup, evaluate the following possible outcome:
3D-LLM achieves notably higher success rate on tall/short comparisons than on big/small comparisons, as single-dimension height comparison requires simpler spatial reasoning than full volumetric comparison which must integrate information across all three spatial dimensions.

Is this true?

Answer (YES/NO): NO